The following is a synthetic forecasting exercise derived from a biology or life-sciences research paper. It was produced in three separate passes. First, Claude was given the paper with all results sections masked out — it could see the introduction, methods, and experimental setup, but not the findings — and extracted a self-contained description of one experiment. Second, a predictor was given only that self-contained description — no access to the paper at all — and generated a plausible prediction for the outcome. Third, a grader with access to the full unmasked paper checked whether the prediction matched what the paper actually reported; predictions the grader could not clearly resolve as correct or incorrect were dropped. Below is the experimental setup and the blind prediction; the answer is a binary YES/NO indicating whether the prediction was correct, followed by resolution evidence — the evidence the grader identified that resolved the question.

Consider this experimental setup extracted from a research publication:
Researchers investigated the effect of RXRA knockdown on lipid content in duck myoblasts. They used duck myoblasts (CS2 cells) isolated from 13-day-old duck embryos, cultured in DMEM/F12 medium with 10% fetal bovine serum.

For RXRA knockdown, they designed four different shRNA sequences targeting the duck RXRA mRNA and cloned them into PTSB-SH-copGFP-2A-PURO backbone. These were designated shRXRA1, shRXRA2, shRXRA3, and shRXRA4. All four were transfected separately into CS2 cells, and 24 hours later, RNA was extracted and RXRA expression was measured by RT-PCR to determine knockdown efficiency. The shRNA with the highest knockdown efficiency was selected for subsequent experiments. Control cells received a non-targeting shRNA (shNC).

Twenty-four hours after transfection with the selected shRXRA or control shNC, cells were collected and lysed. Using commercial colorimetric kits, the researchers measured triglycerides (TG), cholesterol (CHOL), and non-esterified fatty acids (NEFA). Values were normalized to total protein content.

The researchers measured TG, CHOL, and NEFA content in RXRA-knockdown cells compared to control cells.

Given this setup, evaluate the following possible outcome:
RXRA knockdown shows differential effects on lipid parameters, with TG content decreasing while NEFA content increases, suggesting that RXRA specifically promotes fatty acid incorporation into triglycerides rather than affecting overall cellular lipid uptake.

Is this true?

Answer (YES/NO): NO